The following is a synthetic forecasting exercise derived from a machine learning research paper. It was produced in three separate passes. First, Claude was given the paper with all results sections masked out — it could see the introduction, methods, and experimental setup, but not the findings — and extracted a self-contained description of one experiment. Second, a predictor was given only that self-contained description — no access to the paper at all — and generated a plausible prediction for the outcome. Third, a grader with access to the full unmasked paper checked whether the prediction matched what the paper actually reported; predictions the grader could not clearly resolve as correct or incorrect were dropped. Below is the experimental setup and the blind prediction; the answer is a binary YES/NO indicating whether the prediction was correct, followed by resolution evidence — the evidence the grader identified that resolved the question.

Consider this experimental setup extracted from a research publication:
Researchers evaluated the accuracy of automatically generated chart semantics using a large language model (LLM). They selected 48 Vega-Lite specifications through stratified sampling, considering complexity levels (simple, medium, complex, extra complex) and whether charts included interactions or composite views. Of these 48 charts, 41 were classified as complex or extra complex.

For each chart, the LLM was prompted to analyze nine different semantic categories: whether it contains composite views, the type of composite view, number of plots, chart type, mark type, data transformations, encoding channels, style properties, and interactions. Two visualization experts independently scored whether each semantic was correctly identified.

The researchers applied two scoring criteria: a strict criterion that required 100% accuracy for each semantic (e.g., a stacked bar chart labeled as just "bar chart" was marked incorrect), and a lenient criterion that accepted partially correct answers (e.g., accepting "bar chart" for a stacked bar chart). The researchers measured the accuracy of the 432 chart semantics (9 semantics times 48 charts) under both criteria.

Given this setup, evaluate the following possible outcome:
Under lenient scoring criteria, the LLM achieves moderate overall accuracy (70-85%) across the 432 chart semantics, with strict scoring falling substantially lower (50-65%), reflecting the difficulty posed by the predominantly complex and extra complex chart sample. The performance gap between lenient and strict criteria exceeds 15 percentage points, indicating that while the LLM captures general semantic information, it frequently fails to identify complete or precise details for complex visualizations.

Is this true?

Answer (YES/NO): NO